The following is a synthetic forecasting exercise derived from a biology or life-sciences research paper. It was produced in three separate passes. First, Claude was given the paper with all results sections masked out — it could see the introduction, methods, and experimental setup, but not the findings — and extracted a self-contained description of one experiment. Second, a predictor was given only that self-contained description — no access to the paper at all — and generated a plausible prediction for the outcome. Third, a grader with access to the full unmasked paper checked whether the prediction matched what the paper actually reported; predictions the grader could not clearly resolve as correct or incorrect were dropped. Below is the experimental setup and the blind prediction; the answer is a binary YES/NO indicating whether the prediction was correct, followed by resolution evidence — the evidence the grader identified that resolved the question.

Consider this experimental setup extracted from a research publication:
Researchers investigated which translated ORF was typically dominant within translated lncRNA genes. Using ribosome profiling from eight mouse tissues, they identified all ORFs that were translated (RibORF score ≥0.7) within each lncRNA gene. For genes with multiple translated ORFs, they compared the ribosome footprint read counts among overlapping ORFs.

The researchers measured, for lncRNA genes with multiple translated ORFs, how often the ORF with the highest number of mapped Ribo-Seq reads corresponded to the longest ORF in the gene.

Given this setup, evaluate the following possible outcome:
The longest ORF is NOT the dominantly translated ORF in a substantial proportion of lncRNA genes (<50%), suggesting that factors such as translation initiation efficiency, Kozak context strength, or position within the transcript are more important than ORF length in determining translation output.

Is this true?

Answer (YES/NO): NO